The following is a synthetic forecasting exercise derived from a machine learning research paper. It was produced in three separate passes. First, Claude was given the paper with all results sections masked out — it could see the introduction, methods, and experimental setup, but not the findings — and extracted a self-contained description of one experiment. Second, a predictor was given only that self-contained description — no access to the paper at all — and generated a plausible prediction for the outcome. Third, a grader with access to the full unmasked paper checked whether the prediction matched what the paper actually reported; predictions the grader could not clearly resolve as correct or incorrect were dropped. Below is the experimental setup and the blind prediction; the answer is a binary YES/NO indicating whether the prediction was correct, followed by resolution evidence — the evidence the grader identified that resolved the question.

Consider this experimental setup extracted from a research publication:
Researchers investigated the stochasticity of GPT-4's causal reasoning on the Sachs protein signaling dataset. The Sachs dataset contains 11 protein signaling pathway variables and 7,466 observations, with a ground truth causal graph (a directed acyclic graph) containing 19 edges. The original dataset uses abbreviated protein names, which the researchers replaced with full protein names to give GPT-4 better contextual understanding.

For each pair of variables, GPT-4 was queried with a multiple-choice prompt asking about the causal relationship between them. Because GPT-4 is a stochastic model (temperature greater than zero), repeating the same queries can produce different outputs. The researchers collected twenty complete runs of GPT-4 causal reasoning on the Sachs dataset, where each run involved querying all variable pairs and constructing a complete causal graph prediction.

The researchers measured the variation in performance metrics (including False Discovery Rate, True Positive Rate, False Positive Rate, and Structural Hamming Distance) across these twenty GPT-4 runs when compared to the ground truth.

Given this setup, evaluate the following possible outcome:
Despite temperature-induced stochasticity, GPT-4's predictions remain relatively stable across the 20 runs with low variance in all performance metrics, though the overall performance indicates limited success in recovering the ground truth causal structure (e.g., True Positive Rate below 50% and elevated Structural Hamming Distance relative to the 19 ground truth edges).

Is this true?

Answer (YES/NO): NO